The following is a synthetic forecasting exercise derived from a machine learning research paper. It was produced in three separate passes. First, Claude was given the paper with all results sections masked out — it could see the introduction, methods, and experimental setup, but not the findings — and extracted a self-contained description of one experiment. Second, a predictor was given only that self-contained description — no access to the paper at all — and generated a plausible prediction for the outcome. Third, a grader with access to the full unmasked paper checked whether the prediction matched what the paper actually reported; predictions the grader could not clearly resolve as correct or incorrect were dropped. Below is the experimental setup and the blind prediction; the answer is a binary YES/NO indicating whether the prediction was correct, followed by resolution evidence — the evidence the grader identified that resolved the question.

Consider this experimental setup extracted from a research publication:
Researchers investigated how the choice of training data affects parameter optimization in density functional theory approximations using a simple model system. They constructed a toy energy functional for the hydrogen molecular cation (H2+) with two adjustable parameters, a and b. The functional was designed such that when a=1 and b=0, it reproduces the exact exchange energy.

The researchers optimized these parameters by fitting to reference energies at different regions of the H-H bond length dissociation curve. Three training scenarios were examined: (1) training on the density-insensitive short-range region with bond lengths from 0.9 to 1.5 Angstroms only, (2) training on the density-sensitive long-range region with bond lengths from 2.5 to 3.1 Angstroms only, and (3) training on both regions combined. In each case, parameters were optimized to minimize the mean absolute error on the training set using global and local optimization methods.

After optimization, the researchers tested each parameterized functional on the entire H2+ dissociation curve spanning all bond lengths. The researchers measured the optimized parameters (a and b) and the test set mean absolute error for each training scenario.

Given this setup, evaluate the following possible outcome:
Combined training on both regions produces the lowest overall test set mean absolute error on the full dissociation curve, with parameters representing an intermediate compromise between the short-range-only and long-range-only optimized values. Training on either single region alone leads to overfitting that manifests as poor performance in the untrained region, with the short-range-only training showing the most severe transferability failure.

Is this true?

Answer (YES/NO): NO